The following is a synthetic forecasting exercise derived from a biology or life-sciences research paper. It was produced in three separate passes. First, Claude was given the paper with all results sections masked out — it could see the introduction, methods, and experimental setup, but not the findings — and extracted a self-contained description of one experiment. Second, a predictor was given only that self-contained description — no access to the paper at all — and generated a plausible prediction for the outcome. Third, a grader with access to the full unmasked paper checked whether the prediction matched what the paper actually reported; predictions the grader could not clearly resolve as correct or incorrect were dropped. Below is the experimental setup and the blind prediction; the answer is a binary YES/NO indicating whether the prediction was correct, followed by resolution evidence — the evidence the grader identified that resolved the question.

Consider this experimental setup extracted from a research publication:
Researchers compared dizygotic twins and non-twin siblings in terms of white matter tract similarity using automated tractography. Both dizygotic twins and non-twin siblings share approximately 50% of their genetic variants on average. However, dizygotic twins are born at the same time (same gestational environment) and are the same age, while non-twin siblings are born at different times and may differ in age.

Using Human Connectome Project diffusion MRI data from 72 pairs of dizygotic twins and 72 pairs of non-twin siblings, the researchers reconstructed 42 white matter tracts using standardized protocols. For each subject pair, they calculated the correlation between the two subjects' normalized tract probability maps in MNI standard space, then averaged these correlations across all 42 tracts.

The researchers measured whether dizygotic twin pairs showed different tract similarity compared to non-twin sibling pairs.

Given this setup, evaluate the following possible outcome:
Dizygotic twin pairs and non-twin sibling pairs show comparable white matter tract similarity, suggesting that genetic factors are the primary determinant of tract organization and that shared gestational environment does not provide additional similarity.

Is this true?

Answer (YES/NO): YES